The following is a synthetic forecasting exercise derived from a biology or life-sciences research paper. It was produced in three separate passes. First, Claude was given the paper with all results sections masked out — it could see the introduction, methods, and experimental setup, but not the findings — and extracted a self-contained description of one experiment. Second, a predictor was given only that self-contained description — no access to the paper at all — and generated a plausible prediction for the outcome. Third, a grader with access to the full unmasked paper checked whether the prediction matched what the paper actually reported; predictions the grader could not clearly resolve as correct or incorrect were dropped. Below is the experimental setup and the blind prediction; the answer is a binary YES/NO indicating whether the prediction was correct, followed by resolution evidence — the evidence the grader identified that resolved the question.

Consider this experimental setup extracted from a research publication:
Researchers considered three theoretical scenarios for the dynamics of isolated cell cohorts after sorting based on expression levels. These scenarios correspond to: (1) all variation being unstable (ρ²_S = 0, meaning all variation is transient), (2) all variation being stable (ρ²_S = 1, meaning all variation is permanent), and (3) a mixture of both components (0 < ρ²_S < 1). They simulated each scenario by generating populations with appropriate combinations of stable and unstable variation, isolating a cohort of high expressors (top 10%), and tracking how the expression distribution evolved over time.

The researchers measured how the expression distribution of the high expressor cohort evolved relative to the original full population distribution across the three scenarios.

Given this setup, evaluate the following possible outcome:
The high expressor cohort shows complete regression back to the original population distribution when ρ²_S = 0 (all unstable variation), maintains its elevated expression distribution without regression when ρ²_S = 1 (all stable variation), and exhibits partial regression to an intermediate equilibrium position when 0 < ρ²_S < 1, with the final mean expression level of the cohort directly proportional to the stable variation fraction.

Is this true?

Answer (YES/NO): NO